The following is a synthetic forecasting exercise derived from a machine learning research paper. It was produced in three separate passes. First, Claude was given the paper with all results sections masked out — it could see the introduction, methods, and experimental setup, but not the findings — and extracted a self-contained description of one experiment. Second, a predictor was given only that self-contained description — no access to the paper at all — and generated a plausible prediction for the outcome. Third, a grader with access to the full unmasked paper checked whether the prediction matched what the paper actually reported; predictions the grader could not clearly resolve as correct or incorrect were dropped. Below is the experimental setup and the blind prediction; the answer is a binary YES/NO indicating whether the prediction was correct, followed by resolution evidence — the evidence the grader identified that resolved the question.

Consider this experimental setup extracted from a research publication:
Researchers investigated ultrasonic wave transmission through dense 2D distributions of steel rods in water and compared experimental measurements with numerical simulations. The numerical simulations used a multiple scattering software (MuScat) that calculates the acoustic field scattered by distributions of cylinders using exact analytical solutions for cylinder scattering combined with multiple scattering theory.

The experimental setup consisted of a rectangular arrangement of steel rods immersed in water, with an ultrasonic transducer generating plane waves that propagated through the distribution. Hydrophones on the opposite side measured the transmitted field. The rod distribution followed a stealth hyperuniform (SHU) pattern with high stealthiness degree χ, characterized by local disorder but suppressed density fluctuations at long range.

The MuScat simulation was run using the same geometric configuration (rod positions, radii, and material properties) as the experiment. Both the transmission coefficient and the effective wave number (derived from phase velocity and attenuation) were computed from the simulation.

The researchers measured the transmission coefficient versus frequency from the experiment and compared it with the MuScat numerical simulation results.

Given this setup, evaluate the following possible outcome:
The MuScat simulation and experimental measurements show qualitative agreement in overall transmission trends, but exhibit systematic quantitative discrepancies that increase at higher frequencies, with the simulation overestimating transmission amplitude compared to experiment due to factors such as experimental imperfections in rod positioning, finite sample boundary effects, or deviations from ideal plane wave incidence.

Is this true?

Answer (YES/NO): NO